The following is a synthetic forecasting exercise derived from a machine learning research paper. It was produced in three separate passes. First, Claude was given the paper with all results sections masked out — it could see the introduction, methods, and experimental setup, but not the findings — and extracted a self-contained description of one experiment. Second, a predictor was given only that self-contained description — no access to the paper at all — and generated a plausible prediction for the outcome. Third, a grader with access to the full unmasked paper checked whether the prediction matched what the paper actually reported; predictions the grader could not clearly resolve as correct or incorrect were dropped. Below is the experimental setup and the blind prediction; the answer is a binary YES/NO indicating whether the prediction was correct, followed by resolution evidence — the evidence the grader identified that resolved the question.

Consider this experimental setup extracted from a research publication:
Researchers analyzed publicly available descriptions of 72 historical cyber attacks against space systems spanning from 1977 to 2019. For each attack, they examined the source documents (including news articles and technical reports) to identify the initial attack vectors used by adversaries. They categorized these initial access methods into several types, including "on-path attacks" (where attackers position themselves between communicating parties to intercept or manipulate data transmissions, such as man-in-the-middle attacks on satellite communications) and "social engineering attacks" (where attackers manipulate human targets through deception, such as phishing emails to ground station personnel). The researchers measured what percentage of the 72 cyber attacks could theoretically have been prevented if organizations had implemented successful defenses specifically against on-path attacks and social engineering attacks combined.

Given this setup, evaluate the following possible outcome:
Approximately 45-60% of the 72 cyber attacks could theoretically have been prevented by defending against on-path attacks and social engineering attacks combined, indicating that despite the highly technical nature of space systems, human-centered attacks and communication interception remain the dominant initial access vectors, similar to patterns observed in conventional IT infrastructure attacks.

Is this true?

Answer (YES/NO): NO